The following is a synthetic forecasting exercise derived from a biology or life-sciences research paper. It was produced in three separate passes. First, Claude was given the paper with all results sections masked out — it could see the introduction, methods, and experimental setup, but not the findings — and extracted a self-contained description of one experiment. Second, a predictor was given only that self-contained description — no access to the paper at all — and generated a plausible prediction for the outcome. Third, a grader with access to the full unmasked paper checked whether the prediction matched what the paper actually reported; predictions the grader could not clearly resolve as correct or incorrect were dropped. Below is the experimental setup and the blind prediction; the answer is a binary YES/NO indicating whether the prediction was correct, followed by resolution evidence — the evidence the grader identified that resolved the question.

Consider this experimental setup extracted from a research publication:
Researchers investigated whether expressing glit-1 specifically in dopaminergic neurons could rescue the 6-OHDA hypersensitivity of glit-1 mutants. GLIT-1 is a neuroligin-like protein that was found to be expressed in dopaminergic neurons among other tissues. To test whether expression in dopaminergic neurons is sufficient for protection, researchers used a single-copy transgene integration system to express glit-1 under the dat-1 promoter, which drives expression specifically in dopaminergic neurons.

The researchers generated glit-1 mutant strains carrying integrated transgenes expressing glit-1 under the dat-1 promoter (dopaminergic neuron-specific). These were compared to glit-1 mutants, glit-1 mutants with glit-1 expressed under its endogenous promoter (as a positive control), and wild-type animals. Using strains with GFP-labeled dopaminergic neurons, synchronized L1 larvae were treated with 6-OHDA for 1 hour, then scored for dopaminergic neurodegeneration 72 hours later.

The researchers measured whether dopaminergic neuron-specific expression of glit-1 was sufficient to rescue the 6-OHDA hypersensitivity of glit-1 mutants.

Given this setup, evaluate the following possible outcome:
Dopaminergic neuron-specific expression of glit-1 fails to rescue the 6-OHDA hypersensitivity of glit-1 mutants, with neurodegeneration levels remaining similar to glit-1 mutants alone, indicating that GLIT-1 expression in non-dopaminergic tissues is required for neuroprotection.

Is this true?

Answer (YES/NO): YES